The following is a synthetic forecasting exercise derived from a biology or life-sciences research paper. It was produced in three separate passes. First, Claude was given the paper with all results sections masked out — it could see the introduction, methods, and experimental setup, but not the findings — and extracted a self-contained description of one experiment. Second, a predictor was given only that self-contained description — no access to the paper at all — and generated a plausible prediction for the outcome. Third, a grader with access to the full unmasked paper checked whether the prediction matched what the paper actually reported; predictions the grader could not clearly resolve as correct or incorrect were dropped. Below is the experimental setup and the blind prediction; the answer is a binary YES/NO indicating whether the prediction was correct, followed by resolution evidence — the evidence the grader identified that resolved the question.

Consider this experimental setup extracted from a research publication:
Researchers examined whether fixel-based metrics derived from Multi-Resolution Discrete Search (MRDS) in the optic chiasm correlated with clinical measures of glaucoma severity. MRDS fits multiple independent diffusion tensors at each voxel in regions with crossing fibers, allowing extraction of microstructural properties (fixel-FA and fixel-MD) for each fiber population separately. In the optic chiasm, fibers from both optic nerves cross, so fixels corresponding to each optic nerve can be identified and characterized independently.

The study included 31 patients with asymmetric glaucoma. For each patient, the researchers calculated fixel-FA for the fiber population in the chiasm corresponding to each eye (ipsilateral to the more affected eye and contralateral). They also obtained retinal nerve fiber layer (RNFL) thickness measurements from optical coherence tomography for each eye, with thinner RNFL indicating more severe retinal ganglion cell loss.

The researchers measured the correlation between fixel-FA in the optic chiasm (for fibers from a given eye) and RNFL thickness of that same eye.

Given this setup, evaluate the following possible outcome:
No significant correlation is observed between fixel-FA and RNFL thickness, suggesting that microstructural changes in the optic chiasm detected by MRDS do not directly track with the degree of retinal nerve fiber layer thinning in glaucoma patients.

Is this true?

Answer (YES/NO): YES